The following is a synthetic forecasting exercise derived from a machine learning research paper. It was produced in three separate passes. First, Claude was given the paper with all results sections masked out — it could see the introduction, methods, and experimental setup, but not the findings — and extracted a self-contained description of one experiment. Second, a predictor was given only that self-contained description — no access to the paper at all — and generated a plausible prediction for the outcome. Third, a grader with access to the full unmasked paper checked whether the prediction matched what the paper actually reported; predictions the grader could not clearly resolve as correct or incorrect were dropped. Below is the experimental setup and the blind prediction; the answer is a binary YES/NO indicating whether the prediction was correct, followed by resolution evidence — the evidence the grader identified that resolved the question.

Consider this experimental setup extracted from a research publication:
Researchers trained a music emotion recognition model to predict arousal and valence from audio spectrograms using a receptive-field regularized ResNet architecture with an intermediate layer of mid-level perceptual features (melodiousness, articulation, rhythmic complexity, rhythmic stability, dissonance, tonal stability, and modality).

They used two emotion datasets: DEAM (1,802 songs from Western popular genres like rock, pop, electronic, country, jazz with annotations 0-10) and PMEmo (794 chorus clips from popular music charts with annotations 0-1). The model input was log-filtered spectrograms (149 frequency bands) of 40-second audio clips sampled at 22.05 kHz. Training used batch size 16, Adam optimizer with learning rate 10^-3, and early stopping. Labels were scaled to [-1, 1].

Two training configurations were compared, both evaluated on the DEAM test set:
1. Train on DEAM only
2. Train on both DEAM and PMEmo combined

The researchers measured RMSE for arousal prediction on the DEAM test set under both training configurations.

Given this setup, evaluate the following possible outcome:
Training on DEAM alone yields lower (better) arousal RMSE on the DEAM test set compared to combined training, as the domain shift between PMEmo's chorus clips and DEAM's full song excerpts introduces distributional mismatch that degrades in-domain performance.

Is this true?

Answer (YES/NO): NO